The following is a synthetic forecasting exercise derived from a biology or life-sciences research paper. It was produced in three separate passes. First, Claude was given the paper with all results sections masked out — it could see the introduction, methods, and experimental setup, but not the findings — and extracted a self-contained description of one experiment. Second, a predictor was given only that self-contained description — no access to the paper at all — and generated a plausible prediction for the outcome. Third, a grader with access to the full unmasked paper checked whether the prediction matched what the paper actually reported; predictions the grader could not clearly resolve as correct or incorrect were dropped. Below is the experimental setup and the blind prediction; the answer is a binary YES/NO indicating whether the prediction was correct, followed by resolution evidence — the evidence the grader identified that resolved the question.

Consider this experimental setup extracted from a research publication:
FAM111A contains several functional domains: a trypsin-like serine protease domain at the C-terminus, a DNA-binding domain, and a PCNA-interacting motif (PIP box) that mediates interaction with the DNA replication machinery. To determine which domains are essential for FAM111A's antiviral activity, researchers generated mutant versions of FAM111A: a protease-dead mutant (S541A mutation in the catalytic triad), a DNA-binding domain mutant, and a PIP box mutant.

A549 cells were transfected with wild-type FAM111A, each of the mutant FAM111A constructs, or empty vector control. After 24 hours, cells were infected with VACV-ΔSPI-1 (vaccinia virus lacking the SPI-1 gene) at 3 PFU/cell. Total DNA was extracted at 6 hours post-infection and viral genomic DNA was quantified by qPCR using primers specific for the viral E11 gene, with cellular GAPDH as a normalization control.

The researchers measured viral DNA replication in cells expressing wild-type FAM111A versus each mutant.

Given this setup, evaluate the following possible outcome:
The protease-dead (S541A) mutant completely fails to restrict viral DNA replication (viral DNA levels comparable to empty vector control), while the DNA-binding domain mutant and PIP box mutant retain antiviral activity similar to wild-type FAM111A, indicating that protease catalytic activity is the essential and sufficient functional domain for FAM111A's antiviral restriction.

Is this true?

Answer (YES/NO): NO